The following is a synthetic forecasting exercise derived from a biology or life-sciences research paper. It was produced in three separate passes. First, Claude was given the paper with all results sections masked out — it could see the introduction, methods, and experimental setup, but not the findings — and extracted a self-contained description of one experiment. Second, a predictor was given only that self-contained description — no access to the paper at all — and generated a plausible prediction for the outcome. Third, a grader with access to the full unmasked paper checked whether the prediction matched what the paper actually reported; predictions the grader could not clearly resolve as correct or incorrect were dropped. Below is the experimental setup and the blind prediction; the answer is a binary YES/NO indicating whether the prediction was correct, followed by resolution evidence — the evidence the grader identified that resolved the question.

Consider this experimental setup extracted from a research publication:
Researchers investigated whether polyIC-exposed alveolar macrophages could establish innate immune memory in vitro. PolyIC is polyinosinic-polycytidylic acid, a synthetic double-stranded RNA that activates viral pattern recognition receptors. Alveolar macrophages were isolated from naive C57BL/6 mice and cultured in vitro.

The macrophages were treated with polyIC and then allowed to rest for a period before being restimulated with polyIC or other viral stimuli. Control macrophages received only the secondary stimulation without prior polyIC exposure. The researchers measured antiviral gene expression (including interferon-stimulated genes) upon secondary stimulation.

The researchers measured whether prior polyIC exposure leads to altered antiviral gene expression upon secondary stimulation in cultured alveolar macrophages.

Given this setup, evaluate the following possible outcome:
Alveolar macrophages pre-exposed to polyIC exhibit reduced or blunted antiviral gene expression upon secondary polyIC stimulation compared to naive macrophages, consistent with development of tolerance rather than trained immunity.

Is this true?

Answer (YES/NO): NO